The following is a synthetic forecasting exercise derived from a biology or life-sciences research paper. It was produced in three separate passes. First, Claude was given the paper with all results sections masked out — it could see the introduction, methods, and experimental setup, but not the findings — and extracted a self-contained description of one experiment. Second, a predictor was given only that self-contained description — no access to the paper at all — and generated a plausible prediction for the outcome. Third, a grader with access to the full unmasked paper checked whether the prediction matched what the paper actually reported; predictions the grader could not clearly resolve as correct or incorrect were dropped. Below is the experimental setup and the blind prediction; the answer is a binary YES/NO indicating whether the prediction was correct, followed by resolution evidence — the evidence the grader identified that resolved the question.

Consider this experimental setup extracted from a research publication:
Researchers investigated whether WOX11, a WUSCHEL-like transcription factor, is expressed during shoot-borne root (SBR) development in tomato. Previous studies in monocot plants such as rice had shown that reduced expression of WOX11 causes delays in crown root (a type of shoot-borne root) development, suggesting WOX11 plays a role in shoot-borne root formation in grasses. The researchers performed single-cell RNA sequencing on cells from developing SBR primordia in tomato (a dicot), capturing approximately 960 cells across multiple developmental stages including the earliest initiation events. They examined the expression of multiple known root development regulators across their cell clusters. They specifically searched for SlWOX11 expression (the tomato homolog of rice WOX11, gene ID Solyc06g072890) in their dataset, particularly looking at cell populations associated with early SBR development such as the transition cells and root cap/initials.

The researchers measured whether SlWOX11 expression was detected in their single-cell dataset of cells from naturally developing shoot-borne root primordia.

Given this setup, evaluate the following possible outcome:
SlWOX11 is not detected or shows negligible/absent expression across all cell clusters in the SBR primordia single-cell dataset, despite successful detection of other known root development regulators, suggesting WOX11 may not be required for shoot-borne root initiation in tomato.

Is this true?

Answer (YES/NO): YES